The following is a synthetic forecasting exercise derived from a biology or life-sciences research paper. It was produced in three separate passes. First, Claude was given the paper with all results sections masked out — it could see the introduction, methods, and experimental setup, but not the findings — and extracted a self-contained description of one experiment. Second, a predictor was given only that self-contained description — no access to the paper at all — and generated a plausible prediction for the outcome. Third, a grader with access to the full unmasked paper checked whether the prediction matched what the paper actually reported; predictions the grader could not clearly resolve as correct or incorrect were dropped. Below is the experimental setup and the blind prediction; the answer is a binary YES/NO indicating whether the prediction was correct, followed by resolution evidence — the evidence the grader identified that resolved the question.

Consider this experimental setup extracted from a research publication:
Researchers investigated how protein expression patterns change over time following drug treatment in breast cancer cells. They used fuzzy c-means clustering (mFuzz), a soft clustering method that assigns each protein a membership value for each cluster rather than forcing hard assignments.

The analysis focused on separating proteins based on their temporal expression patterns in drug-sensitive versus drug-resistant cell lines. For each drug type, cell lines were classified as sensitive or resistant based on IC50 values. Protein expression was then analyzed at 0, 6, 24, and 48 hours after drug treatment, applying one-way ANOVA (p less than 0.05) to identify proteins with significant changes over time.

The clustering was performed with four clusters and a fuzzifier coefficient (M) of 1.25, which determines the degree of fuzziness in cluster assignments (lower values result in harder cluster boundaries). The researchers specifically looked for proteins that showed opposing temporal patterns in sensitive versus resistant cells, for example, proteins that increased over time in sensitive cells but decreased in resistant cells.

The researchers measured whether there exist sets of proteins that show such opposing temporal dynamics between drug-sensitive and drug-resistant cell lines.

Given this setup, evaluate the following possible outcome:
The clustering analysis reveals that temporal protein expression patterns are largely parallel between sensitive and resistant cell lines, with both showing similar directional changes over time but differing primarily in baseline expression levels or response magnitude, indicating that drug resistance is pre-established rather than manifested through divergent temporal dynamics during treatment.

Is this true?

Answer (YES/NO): NO